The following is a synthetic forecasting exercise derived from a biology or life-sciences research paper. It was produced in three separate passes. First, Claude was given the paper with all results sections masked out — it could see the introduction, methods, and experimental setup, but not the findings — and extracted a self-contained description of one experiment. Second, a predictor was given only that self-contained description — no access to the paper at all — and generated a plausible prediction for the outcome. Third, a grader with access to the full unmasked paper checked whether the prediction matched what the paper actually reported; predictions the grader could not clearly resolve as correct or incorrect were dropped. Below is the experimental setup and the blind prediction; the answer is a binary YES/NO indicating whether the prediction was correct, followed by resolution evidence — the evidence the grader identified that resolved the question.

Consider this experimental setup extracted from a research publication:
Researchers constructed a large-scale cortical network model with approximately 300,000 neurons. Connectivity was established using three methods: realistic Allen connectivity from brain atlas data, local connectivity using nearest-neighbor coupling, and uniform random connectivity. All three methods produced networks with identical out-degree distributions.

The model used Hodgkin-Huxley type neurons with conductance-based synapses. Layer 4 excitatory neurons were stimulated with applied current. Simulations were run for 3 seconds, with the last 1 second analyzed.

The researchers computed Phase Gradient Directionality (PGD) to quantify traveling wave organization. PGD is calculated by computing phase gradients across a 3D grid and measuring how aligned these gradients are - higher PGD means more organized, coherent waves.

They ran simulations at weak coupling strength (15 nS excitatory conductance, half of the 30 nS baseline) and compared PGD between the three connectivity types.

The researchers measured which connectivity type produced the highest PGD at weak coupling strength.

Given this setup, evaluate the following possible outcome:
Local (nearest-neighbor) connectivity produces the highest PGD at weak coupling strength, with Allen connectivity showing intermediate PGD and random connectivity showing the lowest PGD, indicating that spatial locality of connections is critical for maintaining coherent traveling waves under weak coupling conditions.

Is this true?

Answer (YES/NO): NO